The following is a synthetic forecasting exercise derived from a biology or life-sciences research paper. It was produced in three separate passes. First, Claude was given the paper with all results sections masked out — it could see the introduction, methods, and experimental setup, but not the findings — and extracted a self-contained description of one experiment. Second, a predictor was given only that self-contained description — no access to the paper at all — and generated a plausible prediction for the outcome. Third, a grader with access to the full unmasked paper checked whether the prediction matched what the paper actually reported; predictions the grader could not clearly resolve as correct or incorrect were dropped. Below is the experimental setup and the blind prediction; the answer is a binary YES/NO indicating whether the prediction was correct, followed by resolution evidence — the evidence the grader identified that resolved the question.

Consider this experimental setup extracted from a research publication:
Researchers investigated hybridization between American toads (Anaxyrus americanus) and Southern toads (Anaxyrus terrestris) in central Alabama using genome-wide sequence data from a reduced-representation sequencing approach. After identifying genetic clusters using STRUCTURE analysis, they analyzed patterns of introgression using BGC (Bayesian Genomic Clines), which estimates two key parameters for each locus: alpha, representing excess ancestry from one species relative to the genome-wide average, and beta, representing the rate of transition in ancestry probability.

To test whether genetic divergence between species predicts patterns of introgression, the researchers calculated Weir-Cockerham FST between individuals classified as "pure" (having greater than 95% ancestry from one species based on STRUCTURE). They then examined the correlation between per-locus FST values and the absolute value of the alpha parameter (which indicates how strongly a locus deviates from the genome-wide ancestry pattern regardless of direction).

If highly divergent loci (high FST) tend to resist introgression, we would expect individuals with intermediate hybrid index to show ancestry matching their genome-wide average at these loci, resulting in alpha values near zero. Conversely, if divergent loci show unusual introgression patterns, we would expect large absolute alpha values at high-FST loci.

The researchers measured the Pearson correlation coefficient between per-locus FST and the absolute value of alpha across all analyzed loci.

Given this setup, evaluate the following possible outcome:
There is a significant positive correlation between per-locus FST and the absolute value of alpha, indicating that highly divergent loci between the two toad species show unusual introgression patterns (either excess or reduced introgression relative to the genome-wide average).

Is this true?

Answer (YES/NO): YES